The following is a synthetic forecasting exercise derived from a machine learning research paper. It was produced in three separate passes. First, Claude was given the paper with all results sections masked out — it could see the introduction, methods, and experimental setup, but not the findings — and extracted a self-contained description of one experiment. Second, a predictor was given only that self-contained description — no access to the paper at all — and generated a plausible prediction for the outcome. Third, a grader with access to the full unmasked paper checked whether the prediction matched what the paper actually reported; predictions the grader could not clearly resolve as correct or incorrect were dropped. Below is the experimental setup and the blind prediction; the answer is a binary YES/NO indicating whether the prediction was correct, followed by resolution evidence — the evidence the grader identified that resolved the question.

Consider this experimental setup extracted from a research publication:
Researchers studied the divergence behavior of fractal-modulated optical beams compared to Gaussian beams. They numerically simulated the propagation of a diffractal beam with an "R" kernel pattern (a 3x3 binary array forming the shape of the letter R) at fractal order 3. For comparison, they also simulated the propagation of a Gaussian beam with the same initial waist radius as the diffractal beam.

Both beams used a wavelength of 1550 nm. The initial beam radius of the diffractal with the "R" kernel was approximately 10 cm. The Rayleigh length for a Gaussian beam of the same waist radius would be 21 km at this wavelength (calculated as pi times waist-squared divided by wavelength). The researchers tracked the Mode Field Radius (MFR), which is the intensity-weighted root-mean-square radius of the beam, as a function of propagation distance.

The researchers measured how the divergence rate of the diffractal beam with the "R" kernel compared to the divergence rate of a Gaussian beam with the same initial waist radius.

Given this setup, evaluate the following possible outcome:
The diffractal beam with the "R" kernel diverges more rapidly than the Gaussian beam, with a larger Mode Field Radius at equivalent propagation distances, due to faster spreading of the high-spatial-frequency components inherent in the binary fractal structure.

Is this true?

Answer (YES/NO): YES